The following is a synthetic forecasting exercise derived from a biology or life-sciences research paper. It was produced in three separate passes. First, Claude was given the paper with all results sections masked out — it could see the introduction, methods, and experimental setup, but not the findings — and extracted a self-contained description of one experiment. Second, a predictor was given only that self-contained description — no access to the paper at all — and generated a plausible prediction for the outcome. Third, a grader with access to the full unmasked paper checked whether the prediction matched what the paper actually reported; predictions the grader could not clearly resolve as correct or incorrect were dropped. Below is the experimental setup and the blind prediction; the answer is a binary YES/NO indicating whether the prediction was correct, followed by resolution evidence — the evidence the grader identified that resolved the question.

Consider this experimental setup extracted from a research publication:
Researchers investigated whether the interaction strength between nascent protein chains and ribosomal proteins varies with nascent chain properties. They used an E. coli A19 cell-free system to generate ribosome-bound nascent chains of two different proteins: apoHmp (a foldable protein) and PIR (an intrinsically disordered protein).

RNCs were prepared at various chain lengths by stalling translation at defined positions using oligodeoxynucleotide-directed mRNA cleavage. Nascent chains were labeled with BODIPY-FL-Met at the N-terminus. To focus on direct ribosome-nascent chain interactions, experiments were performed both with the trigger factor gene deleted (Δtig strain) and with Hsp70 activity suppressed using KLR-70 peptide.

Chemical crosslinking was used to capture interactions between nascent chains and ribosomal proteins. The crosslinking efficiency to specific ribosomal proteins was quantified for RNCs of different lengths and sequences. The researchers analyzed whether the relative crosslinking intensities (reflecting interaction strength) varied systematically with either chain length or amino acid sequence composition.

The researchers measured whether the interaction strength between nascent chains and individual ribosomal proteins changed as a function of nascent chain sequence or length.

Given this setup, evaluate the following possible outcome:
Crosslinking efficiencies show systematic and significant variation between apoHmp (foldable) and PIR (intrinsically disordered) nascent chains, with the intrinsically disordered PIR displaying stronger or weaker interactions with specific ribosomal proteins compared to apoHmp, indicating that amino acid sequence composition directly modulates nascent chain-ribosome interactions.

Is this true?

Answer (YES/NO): NO